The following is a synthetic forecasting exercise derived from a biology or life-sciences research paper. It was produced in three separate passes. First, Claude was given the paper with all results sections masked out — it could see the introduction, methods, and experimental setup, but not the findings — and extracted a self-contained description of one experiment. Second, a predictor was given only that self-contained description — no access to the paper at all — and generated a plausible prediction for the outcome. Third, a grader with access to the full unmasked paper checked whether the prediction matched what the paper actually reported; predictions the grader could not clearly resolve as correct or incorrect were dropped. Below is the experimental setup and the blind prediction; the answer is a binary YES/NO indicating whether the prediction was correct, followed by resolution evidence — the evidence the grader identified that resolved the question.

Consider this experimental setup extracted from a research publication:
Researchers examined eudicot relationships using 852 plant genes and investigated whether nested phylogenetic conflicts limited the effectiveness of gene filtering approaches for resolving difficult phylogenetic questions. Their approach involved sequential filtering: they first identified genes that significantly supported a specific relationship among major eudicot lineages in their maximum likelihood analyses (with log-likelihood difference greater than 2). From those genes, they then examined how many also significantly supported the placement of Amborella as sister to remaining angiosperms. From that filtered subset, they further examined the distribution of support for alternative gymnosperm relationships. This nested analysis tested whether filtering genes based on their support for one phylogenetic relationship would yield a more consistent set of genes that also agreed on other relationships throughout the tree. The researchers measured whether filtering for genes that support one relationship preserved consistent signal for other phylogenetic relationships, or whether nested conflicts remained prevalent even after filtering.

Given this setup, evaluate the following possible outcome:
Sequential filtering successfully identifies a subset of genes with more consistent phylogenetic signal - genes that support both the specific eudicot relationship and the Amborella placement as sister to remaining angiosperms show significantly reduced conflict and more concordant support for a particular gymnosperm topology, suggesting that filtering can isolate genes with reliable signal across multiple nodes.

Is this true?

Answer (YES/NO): NO